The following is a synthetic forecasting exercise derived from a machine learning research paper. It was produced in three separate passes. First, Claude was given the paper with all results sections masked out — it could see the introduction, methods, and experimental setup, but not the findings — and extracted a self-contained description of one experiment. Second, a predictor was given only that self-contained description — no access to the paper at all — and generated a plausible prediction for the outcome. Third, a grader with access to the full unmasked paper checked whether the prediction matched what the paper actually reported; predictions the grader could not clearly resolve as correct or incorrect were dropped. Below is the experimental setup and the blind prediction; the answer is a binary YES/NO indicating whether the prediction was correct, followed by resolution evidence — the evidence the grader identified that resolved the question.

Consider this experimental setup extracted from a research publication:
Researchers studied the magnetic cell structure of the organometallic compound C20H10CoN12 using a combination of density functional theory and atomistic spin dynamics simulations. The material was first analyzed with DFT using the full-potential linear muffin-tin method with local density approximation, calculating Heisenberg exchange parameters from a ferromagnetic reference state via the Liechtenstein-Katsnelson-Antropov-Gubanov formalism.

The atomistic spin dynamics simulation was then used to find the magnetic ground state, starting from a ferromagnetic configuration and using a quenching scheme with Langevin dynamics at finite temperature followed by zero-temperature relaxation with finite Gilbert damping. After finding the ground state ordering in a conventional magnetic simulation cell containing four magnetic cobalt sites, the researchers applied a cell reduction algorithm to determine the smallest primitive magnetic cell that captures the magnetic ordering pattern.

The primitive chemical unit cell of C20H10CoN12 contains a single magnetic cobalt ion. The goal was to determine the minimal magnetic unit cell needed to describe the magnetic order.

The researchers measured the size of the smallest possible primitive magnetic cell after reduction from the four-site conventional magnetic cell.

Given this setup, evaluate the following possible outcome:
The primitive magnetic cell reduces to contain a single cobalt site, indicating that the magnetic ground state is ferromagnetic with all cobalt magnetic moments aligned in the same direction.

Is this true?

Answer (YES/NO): NO